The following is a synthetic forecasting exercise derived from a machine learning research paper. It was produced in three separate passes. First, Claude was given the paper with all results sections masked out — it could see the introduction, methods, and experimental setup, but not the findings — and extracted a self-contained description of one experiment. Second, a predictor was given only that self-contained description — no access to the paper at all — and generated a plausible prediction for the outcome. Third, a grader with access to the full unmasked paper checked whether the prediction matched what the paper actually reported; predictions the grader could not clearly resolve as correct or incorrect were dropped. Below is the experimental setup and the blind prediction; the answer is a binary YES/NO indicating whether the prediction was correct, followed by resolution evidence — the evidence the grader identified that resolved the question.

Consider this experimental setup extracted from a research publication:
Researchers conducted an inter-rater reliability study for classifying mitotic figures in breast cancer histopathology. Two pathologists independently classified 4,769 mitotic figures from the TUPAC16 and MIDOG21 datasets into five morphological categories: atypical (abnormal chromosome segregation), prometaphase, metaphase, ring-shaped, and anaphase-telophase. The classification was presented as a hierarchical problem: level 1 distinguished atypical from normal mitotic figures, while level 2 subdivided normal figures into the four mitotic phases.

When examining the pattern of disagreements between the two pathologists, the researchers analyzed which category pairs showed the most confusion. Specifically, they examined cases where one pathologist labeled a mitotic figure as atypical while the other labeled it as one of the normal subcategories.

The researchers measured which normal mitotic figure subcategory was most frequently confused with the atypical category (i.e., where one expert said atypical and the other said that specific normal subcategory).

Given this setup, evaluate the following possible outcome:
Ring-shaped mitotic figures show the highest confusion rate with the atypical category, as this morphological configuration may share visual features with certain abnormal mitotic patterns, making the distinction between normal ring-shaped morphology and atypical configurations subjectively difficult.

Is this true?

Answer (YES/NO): NO